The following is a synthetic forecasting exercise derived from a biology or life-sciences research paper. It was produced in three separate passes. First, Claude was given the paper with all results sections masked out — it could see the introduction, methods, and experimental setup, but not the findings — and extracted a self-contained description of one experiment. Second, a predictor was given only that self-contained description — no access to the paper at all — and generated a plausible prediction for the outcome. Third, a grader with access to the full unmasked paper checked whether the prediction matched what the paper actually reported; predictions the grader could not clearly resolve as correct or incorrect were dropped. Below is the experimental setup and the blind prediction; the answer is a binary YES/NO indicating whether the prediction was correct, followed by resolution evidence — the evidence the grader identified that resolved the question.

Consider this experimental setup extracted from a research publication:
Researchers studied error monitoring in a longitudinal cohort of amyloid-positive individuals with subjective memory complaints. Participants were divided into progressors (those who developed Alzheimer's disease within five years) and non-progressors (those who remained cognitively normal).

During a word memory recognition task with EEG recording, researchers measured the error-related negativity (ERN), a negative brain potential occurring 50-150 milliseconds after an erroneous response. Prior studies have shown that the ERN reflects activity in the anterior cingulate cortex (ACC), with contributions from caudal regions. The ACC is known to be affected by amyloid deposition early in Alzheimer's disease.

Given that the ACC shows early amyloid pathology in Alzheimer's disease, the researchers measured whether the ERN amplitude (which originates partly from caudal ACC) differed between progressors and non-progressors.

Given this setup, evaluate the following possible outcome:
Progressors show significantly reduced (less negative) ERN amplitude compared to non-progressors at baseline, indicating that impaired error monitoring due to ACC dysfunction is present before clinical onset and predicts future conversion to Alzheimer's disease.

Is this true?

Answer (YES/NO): NO